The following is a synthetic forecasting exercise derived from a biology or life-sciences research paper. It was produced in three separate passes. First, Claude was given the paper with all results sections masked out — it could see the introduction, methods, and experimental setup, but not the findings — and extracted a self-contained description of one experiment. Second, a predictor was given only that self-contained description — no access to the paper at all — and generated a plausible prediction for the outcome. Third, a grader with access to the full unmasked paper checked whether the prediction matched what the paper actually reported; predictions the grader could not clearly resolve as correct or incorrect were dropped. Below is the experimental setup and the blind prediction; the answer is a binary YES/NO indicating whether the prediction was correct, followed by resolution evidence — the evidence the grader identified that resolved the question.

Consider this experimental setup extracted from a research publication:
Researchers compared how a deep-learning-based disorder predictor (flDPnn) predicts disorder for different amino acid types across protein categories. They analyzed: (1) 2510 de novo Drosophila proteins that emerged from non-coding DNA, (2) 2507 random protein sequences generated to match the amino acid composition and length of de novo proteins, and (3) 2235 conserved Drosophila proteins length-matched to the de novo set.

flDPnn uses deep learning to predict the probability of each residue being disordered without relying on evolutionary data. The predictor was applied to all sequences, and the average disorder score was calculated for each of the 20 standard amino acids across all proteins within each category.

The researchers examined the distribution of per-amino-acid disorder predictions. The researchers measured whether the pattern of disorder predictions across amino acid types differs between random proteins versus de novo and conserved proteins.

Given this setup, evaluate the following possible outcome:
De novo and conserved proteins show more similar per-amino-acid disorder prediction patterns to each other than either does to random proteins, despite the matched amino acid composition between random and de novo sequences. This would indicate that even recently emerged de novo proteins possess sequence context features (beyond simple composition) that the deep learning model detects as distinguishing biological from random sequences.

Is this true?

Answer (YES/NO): YES